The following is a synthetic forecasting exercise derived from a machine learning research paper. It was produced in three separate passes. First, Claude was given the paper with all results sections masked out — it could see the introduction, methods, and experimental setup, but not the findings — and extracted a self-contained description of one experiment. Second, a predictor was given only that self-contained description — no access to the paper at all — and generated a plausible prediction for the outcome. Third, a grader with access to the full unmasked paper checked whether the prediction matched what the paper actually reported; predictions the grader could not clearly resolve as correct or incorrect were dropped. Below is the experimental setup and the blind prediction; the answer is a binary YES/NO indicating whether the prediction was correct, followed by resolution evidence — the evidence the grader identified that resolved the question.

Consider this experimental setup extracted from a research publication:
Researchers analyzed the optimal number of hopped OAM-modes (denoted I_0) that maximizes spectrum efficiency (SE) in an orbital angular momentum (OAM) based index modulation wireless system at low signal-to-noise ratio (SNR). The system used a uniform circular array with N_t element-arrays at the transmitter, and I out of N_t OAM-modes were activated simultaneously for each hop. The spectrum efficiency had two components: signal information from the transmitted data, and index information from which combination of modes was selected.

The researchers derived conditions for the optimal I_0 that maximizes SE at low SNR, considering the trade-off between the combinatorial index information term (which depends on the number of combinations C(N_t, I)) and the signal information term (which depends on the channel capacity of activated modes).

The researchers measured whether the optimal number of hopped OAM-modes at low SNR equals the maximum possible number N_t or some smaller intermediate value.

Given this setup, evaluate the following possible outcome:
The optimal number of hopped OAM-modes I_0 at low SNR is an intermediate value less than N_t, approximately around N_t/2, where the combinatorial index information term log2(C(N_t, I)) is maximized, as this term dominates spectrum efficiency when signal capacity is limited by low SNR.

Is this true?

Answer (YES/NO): YES